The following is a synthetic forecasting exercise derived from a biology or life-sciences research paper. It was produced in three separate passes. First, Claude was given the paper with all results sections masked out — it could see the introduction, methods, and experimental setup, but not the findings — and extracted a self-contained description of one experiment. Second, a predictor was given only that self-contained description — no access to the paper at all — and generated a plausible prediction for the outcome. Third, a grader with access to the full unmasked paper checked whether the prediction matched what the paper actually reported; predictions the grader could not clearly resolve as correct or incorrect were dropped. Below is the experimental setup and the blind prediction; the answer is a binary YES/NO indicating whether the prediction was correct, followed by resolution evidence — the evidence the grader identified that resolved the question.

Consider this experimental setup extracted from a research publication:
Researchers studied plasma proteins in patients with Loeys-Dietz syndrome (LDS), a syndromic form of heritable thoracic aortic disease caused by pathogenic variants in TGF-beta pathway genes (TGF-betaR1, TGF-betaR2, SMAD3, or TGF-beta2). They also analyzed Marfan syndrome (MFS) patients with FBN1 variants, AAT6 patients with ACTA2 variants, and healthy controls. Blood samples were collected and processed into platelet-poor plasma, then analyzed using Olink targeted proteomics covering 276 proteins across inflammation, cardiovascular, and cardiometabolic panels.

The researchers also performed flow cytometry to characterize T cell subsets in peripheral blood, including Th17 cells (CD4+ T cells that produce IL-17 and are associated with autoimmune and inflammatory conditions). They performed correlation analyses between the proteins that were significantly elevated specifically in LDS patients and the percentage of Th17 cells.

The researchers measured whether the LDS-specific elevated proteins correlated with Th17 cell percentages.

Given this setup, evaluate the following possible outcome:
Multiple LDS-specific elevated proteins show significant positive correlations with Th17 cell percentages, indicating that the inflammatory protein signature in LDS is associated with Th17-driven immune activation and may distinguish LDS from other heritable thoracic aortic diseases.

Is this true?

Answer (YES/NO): YES